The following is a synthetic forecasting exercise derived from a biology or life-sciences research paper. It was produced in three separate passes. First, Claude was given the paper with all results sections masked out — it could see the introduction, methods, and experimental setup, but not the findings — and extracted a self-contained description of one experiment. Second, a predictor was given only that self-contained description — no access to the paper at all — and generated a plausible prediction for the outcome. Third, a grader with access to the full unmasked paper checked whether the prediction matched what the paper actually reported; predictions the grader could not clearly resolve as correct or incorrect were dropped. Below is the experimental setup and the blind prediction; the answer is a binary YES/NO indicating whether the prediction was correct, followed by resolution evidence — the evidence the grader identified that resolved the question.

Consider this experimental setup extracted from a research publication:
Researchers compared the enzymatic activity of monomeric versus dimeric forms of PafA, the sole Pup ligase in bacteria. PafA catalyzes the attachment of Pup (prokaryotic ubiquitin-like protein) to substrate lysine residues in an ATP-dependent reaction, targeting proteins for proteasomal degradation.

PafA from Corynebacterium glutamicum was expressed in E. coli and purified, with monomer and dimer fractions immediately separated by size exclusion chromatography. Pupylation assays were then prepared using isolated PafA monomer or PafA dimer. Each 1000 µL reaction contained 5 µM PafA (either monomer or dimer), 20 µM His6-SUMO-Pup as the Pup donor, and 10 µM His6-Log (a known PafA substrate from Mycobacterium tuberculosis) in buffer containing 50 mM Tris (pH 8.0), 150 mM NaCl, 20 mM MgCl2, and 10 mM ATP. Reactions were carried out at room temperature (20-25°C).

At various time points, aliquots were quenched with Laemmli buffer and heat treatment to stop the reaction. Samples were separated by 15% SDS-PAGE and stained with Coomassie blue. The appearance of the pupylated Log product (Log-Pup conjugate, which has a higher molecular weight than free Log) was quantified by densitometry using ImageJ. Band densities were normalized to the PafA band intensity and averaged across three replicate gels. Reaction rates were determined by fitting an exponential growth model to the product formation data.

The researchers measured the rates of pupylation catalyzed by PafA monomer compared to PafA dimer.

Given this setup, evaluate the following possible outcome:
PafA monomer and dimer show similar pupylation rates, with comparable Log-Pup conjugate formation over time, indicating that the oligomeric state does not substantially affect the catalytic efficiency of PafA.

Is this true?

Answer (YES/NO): NO